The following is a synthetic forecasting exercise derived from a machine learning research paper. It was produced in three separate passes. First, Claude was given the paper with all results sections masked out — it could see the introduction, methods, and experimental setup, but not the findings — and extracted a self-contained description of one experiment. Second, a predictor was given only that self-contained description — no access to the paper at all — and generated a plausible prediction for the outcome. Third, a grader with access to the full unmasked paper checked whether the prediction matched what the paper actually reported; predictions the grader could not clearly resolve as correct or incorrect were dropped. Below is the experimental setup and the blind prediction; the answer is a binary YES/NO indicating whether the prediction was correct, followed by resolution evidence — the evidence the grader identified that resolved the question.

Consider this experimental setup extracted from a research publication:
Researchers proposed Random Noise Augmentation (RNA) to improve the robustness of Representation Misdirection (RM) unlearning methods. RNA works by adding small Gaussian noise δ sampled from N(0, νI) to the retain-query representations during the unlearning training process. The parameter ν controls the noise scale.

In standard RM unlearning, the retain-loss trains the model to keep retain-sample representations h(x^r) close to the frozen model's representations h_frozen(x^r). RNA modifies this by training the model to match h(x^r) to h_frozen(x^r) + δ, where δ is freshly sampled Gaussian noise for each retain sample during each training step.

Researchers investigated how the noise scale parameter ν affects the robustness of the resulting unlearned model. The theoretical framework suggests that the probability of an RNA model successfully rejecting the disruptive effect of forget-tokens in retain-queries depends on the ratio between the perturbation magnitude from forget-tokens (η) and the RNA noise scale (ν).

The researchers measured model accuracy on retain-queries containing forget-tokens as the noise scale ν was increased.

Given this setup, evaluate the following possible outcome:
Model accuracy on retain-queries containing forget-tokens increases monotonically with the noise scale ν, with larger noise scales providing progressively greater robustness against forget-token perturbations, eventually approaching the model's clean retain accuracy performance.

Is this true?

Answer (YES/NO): NO